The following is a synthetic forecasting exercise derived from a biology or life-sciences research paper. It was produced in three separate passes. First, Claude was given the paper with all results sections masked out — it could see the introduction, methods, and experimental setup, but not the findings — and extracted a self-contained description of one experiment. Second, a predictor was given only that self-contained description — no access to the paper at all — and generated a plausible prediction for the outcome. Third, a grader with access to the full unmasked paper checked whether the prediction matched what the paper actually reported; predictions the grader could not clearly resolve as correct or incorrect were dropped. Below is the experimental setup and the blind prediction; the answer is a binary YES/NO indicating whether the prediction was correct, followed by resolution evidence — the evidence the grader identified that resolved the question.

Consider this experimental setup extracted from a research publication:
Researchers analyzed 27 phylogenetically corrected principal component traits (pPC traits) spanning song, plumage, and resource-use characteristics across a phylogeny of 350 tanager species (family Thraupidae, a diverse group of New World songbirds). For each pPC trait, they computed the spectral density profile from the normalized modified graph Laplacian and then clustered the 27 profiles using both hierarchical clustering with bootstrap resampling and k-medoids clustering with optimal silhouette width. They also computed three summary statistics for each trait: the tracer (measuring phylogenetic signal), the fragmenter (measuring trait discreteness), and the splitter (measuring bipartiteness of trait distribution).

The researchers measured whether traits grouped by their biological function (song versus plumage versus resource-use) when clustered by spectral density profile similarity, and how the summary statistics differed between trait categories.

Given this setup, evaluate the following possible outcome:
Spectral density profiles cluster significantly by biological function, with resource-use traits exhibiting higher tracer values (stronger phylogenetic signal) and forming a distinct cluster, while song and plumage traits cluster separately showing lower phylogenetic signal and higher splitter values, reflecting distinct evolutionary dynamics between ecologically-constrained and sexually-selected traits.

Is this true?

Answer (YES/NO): NO